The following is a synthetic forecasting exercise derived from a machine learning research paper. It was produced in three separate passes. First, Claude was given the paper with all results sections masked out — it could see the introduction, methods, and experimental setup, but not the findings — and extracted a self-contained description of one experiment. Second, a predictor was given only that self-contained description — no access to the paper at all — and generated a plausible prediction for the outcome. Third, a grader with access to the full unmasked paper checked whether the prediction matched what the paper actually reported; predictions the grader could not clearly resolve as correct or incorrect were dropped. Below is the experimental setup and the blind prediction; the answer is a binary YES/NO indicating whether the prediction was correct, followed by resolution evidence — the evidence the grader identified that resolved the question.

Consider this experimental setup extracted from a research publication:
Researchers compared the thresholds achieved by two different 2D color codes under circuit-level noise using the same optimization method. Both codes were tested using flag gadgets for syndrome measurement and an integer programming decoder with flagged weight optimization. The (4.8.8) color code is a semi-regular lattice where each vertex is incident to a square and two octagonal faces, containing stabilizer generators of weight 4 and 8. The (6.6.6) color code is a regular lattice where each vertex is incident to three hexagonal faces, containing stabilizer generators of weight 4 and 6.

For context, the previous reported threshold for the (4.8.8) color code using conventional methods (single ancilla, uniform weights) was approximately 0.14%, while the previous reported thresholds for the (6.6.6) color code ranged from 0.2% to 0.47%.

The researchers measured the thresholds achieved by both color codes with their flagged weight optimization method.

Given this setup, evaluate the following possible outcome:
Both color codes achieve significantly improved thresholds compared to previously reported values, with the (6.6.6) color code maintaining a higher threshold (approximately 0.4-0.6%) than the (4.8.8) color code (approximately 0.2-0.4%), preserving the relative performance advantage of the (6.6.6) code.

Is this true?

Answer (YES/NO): NO